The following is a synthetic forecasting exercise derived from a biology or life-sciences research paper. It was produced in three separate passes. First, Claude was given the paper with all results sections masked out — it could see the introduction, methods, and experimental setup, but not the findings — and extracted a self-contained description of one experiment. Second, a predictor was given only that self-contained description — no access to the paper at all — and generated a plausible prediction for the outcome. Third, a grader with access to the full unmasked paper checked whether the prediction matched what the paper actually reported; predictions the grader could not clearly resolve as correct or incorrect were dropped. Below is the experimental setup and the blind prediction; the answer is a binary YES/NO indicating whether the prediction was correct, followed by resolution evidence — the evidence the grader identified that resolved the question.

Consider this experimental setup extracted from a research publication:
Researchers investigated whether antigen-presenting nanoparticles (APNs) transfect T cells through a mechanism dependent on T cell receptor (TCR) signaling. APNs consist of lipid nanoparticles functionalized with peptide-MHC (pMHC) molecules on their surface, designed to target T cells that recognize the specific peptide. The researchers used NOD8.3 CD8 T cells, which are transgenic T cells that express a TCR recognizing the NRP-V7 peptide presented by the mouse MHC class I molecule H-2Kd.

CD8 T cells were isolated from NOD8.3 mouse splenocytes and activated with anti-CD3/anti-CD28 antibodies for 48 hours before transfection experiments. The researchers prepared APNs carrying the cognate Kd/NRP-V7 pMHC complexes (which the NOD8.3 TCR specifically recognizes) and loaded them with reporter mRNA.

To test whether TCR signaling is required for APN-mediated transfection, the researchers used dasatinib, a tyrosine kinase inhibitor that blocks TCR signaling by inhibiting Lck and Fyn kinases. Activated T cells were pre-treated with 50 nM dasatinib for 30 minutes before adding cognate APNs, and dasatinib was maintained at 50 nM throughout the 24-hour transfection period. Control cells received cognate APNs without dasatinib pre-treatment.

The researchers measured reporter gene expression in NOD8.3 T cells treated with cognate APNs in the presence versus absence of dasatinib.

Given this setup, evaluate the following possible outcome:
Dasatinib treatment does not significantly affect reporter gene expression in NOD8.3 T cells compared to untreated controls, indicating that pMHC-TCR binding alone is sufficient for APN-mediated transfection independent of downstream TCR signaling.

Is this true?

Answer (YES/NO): NO